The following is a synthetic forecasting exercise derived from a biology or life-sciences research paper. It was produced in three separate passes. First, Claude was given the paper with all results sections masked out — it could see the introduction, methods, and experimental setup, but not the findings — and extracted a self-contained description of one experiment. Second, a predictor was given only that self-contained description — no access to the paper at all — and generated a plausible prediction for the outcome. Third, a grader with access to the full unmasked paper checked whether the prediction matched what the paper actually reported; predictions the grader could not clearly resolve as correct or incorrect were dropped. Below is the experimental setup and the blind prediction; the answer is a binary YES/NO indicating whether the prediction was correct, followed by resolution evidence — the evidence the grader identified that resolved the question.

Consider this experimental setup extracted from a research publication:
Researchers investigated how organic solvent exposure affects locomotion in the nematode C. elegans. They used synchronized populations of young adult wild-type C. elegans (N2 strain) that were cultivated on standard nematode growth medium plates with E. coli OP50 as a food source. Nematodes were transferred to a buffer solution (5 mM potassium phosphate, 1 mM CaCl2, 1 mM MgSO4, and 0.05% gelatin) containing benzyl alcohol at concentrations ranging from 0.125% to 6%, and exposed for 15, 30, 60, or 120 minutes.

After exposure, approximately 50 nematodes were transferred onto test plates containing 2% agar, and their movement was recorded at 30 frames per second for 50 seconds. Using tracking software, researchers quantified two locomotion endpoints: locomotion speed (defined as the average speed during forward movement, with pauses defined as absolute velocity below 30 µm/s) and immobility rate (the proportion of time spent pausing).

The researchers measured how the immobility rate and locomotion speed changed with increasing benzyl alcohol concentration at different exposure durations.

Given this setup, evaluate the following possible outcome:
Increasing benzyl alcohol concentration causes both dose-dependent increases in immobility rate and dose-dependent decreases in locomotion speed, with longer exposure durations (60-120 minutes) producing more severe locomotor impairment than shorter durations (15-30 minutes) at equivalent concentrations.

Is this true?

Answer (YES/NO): YES